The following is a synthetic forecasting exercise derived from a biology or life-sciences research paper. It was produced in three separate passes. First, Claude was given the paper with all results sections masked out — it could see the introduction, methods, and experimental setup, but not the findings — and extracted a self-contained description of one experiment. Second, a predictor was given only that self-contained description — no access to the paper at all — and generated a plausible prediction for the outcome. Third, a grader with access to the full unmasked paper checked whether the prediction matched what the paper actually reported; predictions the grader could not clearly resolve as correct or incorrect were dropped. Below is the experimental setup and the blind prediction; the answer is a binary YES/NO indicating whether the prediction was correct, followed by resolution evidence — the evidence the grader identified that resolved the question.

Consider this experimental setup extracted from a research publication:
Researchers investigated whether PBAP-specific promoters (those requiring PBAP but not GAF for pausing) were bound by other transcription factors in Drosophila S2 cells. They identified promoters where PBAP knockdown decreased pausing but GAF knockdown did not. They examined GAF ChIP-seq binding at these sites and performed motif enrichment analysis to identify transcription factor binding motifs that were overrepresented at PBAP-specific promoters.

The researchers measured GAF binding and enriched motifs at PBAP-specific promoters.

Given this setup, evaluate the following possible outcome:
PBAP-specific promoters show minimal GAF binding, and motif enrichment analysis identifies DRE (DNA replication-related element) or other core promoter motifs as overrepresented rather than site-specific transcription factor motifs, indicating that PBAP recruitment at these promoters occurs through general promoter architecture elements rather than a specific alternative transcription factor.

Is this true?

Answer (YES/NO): NO